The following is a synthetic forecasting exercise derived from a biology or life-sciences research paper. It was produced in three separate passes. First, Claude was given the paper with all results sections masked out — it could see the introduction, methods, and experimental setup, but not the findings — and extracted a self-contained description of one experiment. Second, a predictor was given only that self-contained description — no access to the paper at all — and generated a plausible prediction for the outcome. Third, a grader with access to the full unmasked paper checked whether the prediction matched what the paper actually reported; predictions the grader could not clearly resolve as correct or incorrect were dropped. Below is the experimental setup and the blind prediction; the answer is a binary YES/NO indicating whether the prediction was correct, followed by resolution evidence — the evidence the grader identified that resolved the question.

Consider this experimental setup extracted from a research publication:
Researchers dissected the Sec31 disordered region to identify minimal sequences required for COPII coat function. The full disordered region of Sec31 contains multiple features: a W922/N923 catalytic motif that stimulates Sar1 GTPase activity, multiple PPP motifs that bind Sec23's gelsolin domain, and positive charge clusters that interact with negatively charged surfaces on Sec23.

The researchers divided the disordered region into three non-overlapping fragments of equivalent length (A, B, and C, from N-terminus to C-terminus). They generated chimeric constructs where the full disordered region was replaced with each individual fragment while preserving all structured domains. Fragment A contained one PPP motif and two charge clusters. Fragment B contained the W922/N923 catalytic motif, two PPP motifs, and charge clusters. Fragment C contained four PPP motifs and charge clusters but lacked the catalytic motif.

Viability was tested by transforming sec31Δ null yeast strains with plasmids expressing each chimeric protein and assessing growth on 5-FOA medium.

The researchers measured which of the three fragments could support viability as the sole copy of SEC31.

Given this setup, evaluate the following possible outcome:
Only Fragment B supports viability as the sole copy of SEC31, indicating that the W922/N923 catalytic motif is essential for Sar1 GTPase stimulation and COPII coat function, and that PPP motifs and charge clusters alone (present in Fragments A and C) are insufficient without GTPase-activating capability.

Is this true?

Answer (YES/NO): NO